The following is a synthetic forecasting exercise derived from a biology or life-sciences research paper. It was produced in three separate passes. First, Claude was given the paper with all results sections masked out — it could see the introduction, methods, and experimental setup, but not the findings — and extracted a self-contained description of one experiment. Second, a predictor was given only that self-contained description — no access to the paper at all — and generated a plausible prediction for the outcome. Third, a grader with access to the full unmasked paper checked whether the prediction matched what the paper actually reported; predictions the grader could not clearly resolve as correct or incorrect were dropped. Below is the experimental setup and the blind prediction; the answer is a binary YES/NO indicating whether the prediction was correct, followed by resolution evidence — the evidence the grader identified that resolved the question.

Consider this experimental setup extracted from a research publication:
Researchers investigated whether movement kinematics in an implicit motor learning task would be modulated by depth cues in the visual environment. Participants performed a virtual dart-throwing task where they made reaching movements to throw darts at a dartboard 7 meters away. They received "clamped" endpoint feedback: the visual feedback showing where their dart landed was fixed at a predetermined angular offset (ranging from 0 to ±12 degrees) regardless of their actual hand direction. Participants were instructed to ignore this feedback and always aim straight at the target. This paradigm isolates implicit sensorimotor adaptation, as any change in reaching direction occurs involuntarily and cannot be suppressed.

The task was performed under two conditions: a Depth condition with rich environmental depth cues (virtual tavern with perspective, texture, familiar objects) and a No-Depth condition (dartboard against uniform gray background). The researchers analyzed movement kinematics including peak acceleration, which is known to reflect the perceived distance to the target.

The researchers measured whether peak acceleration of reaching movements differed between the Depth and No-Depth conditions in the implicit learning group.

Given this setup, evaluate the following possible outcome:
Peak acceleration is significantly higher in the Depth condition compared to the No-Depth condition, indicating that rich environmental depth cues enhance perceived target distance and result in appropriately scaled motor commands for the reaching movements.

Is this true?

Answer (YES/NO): NO